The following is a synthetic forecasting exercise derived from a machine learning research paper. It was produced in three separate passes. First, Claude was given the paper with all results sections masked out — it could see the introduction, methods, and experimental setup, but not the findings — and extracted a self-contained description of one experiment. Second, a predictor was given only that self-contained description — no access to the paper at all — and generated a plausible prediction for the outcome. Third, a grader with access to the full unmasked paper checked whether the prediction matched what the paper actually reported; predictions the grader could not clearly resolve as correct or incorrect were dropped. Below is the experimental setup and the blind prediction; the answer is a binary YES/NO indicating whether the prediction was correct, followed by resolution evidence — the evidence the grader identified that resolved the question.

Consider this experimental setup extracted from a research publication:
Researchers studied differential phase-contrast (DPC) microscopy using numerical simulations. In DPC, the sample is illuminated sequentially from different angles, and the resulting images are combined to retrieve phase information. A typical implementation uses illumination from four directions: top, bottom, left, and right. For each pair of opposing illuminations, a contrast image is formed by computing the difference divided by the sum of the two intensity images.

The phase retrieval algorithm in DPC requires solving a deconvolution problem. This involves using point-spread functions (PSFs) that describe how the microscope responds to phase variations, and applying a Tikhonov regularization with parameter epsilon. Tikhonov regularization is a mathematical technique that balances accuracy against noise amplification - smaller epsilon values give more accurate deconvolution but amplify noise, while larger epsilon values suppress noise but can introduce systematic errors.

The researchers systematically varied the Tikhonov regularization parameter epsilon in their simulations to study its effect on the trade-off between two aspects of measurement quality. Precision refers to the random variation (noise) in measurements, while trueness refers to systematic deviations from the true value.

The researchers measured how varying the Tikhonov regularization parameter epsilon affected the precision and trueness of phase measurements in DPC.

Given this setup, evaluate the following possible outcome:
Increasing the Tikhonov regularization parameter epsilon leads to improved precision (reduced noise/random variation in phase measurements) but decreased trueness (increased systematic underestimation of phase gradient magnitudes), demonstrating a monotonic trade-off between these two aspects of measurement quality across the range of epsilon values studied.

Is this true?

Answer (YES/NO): YES